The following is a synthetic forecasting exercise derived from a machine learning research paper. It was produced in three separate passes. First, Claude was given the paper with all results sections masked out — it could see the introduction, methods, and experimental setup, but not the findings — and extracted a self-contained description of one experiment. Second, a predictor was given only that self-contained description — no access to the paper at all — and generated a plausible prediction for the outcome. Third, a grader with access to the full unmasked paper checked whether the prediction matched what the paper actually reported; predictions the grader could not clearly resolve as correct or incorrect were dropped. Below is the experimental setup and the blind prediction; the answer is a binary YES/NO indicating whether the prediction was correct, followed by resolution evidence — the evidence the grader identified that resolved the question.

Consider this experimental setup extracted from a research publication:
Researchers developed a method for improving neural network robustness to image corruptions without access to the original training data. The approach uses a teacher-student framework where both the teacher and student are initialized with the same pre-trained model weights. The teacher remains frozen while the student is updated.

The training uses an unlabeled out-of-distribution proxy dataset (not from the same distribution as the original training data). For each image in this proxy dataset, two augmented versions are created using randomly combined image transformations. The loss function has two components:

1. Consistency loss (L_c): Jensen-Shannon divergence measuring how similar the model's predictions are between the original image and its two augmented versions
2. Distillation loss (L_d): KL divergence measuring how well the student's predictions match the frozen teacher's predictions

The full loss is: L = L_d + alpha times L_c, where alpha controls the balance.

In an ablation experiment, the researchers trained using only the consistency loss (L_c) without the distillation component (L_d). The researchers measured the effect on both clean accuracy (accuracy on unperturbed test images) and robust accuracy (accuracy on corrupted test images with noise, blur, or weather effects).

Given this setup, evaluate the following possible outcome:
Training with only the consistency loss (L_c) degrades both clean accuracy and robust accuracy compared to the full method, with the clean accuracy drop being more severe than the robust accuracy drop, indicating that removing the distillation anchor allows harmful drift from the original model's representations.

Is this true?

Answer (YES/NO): YES